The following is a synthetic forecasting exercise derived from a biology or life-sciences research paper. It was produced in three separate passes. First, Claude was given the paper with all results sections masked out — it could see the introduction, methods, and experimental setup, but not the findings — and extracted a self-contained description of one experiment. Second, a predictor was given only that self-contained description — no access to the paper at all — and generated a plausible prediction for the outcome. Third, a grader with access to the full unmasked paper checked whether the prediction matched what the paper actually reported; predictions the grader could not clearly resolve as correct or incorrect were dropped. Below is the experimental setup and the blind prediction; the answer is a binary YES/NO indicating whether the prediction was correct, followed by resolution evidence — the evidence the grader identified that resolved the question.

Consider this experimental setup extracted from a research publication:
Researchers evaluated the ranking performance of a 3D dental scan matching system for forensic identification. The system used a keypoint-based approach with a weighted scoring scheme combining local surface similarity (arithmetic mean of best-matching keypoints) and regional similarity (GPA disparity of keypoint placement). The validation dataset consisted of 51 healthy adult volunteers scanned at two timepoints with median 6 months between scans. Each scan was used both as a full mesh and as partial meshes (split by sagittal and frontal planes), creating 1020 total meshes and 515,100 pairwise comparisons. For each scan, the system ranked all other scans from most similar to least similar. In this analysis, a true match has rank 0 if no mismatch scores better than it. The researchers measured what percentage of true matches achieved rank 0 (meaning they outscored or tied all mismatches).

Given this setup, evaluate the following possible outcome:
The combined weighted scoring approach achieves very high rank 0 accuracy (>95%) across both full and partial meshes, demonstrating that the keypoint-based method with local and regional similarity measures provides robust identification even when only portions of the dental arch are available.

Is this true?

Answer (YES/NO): NO